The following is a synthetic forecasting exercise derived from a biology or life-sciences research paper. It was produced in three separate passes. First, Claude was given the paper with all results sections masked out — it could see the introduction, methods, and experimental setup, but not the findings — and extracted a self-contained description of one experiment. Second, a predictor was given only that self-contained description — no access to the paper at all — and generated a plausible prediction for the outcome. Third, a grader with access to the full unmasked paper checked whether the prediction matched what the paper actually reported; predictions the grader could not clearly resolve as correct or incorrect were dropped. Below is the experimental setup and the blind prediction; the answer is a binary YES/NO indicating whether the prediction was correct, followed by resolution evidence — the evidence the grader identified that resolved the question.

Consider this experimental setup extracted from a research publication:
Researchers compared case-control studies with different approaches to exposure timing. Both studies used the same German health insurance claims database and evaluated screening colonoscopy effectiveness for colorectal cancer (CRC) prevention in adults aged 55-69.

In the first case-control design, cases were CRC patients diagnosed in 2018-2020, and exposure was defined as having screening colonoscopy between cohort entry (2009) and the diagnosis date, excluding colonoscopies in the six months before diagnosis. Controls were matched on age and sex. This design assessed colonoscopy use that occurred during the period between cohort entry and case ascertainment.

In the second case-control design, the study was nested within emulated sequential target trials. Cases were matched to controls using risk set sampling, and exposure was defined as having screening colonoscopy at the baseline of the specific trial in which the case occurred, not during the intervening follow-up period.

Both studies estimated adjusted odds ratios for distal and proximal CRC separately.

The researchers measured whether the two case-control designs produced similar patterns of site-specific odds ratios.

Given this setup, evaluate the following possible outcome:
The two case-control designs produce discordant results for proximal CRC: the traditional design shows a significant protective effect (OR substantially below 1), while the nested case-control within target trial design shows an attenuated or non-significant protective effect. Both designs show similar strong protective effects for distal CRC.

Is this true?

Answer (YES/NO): NO